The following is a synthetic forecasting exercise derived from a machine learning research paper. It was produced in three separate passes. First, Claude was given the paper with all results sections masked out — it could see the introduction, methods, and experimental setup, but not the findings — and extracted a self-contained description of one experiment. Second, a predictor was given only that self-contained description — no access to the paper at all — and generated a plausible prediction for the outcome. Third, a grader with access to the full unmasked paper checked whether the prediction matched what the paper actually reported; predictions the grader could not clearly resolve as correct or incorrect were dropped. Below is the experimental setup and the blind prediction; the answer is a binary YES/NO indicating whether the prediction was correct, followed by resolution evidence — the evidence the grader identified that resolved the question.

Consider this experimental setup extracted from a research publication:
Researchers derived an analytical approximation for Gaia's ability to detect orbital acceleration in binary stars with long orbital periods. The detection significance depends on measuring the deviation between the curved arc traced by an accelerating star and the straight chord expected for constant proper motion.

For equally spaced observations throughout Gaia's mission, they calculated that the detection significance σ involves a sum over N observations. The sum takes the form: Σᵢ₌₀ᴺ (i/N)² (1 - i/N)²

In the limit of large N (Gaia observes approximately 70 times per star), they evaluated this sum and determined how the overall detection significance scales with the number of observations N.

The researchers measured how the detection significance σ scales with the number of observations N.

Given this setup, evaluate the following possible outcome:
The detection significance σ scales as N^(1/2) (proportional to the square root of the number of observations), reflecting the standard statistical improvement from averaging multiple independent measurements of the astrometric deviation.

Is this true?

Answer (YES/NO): YES